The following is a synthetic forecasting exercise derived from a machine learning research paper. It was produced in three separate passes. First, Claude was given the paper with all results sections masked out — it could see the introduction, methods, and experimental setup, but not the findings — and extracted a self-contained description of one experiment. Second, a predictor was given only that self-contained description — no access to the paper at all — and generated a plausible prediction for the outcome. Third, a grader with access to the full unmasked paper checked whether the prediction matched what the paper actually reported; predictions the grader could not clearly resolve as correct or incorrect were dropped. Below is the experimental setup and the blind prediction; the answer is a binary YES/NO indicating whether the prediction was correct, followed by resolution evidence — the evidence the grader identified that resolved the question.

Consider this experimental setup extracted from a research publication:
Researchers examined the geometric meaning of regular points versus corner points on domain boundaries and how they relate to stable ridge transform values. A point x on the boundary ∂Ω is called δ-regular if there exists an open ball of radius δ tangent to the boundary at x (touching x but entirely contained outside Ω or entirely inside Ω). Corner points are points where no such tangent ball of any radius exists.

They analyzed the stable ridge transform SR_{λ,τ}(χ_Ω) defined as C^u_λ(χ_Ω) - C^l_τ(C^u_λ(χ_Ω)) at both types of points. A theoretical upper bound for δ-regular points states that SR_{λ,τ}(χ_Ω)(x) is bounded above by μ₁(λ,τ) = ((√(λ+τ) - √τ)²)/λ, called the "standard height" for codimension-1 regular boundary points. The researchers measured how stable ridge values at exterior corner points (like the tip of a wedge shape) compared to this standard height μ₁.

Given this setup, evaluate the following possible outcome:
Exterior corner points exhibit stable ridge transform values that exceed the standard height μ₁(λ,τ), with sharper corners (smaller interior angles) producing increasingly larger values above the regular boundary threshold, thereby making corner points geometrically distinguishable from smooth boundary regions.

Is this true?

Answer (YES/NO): YES